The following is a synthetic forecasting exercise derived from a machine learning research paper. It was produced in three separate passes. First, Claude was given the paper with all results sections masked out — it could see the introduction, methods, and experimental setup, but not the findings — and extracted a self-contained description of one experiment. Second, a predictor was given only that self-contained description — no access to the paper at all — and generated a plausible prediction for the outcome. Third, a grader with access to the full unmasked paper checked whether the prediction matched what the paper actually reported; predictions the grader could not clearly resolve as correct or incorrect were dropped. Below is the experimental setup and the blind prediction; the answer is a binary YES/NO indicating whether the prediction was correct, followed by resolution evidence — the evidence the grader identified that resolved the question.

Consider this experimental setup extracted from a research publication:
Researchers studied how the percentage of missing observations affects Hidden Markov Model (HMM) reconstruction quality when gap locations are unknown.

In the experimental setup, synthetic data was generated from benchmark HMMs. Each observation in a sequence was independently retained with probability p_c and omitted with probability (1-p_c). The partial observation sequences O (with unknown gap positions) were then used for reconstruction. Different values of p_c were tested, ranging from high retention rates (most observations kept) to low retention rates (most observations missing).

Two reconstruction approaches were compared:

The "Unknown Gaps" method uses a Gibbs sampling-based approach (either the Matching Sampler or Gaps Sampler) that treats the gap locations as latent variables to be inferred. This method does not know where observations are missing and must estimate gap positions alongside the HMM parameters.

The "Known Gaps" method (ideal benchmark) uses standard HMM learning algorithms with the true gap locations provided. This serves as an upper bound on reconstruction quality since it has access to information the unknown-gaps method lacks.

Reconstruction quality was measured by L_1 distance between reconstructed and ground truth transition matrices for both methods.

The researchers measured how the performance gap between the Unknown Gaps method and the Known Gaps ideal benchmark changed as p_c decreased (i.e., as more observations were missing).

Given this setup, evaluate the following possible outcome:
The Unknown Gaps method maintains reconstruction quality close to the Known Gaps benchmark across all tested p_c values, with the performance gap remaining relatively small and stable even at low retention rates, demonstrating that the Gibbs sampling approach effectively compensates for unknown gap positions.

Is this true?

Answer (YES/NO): YES